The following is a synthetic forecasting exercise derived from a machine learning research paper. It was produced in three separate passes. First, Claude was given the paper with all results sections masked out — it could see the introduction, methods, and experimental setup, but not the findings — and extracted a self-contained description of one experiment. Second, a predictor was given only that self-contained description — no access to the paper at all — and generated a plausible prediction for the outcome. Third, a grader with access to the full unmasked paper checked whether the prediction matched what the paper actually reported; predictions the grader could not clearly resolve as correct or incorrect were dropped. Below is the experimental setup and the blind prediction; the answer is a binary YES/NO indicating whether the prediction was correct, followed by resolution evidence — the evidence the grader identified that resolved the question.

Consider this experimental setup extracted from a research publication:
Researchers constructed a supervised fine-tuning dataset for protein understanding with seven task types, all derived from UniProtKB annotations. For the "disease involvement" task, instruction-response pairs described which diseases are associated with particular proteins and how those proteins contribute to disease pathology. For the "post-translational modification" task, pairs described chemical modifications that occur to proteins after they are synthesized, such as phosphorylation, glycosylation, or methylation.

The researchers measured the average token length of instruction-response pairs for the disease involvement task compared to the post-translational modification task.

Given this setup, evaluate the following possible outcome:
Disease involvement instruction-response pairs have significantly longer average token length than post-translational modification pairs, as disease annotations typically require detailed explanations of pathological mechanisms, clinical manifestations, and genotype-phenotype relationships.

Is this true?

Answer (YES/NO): YES